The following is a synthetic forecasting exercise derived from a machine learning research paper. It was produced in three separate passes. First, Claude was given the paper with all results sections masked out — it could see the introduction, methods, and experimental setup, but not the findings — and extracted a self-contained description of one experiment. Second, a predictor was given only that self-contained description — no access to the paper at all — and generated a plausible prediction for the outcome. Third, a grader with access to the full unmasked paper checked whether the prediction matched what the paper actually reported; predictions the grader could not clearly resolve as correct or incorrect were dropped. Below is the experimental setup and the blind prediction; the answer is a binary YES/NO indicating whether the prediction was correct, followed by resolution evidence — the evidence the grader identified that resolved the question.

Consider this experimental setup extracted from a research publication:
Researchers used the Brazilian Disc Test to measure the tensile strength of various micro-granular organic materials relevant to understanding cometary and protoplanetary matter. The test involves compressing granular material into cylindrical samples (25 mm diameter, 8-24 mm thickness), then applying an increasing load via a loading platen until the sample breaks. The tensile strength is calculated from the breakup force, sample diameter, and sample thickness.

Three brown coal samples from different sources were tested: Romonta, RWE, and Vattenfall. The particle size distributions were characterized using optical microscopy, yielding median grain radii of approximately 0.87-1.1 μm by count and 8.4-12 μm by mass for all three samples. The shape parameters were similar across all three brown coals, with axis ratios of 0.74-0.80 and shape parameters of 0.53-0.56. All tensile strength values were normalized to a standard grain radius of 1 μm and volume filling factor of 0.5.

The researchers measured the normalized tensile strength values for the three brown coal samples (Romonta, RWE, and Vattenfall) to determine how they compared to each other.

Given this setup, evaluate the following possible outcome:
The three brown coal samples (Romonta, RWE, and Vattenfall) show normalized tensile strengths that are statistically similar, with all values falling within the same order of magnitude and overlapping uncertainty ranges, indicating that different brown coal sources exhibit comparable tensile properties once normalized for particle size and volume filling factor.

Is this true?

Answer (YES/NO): NO